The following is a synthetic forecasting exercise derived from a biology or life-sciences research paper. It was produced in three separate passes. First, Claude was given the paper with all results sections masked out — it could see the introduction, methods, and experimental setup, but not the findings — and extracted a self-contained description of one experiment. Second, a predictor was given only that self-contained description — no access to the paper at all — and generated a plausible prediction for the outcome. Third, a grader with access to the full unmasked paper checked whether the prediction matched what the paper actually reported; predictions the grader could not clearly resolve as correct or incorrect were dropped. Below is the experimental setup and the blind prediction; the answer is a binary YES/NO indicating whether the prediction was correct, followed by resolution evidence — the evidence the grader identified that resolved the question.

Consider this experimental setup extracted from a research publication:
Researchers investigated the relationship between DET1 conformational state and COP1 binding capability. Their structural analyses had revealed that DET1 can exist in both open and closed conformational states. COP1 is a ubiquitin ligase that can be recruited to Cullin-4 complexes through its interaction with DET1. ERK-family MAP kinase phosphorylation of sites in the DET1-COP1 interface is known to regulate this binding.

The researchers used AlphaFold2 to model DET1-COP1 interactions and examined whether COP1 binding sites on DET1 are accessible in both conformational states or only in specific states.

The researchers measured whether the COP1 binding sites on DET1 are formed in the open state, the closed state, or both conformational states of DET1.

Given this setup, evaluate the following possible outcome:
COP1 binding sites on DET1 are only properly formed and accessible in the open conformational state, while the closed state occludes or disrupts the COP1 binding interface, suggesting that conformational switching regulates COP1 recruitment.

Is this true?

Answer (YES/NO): NO